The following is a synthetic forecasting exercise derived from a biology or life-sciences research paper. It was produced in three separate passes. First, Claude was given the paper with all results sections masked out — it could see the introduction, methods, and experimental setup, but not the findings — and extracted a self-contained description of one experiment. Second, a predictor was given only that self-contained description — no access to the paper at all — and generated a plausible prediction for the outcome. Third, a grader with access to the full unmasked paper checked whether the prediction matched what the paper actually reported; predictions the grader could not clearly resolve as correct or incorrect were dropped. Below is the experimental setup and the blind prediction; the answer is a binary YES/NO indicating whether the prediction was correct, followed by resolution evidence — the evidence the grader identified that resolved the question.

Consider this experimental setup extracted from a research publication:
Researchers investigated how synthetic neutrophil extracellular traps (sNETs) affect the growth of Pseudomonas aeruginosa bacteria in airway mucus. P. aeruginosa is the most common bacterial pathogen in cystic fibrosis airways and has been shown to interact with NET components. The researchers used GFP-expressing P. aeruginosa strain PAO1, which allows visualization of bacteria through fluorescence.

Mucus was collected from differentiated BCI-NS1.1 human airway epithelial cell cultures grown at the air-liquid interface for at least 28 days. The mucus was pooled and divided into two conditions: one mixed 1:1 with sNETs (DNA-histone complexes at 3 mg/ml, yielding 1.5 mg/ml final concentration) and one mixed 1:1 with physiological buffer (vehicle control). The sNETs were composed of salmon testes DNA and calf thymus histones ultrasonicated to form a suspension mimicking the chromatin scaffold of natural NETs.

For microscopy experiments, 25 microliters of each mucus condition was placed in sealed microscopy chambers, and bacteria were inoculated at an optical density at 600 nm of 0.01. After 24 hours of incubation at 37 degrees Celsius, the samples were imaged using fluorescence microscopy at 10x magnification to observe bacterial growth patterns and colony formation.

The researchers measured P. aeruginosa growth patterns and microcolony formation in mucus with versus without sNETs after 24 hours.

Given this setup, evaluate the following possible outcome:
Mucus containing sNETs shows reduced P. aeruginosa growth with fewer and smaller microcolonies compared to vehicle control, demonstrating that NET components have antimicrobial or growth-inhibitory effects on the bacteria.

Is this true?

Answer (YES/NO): NO